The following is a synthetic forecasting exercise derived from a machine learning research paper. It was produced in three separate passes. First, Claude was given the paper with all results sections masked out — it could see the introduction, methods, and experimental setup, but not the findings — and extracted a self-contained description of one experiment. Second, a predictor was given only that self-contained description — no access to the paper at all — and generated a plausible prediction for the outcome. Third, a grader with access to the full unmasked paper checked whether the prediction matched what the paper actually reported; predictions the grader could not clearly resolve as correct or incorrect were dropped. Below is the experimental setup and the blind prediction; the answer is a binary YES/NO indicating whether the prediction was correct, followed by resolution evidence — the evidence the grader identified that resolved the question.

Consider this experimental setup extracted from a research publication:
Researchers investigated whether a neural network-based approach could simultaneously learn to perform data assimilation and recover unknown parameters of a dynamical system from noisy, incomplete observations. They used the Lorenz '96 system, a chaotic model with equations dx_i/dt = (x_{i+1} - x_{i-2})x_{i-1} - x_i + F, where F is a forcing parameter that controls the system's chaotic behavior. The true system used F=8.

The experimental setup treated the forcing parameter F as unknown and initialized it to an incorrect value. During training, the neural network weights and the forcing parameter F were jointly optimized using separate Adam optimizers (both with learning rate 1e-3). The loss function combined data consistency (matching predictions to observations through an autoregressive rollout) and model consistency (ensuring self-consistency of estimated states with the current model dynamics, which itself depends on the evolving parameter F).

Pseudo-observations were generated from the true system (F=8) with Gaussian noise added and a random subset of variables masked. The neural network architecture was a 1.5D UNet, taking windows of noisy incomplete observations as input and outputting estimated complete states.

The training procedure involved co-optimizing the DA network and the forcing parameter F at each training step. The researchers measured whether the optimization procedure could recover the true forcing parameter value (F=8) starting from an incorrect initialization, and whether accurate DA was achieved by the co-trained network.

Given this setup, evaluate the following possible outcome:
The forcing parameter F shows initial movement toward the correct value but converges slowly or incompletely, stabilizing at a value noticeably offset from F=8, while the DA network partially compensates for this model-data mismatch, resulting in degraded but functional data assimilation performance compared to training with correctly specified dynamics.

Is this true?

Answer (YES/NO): NO